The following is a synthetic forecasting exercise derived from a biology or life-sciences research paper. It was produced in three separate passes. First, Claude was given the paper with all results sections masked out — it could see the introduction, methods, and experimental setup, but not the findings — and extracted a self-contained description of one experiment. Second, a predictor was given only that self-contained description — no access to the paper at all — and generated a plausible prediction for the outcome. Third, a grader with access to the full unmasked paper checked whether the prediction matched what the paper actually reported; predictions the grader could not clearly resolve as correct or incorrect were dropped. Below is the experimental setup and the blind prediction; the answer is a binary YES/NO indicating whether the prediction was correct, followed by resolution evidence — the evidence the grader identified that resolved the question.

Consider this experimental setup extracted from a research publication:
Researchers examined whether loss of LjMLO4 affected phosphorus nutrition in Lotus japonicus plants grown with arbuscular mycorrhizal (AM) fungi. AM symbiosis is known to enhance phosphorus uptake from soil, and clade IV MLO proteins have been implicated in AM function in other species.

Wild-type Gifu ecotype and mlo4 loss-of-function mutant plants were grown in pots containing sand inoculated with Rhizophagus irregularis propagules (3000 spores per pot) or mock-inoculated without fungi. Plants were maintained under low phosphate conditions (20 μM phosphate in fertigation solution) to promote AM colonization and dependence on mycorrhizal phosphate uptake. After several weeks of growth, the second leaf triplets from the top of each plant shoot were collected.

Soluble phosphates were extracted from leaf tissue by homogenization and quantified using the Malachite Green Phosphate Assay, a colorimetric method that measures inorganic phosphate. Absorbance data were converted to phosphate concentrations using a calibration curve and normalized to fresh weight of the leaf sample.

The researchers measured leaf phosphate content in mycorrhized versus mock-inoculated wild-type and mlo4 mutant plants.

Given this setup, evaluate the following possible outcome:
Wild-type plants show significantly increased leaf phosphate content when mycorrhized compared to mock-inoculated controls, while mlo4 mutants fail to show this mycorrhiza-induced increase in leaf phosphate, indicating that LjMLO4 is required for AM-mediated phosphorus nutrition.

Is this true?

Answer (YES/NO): NO